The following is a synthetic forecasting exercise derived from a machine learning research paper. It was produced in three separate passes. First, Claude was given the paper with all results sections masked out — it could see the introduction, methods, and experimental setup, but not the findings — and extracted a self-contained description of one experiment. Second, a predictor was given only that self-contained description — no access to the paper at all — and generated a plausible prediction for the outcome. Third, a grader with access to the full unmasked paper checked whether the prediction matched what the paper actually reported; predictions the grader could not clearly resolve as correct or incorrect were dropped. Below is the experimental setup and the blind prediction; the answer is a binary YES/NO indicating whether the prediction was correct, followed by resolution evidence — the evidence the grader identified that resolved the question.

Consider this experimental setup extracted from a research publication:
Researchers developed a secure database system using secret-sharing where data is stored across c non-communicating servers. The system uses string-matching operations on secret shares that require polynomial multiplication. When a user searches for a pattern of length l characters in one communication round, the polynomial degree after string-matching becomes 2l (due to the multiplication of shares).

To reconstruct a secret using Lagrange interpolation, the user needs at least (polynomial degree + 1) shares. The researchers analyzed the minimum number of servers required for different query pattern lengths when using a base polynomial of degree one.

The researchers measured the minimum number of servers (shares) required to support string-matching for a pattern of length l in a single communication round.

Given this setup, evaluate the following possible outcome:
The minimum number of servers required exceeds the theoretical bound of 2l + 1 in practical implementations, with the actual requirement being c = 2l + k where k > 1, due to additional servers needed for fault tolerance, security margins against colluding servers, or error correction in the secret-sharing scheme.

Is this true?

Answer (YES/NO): NO